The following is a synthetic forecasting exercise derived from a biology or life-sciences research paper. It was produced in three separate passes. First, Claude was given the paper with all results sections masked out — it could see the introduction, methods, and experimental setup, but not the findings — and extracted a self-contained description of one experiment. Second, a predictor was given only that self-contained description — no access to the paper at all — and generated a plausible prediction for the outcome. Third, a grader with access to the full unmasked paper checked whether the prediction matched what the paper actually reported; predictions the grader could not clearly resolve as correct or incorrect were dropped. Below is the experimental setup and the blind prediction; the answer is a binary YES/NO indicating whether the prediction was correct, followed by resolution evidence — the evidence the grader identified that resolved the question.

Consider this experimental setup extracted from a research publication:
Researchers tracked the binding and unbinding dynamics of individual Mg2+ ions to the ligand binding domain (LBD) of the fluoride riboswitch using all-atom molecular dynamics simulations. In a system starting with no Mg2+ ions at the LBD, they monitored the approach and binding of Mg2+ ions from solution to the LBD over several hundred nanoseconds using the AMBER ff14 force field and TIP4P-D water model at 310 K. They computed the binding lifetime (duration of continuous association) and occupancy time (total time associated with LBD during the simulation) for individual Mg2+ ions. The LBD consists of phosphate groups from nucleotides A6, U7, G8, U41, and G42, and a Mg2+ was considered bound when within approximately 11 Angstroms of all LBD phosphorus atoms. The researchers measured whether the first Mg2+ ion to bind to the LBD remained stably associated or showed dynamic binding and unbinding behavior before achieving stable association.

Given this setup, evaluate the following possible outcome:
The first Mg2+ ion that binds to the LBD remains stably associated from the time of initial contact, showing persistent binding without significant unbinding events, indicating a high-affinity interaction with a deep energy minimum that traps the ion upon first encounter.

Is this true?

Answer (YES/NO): NO